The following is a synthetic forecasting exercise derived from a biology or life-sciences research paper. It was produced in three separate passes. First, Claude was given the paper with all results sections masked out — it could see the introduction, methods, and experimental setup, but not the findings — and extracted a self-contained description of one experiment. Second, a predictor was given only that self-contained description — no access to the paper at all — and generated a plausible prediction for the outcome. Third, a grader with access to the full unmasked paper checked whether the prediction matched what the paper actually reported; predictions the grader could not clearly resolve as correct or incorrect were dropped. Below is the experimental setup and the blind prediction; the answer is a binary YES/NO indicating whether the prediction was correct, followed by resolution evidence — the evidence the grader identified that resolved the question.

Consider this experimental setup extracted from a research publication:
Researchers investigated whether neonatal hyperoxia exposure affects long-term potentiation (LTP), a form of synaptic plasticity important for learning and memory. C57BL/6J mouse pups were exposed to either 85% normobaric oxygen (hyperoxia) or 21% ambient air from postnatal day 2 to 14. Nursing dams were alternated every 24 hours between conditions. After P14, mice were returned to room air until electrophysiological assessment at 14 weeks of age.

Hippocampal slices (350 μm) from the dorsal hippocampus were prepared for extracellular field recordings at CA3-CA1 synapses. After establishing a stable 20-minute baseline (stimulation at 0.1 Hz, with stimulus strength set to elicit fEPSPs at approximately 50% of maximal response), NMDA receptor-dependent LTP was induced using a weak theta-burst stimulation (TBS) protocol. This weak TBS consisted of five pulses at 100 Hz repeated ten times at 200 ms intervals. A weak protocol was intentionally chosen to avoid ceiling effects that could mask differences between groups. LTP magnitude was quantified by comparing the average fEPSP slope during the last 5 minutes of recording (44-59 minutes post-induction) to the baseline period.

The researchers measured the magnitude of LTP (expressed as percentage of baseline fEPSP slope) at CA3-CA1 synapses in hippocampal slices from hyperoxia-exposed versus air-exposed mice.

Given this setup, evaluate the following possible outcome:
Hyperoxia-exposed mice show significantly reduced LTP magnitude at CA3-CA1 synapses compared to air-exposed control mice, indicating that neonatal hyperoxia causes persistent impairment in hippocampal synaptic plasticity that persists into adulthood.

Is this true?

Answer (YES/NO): NO